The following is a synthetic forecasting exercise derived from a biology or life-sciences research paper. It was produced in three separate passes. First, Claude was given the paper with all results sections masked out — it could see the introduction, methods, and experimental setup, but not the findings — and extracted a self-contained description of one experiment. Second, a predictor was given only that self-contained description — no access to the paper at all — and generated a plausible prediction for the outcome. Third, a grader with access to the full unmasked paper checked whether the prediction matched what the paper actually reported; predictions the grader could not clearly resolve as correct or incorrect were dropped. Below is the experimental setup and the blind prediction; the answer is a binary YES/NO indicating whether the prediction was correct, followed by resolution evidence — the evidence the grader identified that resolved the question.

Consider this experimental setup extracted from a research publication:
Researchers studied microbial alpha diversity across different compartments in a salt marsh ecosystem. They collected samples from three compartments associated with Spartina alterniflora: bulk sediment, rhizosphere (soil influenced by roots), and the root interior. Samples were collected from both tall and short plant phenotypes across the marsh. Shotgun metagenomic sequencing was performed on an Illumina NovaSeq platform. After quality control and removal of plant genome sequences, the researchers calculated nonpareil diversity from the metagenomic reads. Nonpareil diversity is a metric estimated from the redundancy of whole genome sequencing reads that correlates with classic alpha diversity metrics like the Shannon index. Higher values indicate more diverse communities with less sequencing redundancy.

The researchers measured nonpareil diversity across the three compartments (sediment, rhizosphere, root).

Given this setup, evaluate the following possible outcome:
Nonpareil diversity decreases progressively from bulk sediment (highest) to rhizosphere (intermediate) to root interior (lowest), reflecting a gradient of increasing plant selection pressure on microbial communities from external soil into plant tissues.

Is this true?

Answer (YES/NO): YES